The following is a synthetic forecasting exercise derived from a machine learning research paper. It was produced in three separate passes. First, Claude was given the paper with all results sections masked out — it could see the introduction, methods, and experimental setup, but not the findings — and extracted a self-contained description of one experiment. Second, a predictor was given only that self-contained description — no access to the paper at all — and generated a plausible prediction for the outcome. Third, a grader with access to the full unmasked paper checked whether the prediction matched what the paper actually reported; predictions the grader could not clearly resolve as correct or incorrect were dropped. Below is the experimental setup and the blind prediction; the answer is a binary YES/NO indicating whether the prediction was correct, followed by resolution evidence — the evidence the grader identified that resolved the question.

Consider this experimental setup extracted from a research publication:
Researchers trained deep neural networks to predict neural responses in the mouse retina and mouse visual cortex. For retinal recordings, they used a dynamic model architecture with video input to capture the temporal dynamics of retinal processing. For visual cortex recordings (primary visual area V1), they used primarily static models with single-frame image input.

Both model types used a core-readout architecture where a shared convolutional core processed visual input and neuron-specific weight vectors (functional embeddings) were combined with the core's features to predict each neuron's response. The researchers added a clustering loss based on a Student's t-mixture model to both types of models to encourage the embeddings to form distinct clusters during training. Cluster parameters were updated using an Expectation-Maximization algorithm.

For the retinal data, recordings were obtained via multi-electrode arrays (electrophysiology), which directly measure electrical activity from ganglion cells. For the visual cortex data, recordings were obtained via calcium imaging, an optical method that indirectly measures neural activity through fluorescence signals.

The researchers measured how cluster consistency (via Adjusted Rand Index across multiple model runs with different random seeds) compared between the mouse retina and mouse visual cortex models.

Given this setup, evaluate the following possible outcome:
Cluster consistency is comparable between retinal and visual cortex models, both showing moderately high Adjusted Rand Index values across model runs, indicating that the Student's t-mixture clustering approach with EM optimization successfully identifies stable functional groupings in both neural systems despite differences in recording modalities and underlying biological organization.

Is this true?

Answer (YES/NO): NO